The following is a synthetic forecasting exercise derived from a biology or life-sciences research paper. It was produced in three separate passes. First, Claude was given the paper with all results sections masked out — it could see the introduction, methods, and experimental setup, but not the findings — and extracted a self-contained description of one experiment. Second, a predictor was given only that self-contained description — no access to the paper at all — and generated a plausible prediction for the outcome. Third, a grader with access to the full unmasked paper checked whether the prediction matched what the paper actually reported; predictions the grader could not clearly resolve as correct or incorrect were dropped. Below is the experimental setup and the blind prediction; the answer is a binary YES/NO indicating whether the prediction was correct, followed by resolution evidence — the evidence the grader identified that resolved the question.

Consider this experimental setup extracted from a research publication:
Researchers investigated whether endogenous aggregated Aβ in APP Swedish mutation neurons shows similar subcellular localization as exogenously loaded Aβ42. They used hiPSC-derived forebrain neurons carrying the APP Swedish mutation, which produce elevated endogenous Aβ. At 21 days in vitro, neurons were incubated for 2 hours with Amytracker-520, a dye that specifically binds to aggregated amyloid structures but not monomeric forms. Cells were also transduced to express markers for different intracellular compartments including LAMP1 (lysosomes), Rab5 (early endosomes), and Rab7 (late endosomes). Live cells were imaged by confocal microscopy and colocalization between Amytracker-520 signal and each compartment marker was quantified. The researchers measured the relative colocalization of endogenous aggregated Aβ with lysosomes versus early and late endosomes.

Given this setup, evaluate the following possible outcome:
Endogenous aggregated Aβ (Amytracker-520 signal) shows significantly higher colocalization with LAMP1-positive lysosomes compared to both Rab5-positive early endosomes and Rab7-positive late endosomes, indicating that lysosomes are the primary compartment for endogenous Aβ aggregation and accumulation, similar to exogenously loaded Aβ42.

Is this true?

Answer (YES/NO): YES